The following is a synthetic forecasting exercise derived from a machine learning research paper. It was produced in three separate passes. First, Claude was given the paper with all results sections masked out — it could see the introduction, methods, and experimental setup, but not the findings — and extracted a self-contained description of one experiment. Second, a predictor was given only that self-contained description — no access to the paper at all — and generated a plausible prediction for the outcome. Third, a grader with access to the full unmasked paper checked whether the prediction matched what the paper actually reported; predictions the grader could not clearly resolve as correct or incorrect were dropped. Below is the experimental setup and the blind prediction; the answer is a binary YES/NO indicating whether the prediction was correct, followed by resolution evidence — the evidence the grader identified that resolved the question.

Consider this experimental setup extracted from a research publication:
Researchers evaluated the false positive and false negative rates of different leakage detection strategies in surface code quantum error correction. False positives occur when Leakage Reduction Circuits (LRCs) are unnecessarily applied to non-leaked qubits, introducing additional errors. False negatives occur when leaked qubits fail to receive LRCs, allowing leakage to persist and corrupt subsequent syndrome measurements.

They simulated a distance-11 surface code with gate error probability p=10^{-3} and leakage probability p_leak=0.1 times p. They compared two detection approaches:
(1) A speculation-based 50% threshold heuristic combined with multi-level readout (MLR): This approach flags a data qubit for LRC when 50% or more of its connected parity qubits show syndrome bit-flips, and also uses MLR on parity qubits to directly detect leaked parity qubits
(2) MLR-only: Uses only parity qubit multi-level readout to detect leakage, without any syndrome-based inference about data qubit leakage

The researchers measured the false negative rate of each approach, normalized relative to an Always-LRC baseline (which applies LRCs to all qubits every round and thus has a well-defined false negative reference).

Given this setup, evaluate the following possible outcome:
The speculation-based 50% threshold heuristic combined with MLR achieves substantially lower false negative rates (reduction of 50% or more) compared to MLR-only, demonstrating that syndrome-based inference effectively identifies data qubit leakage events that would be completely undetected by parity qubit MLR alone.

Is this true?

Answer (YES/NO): NO